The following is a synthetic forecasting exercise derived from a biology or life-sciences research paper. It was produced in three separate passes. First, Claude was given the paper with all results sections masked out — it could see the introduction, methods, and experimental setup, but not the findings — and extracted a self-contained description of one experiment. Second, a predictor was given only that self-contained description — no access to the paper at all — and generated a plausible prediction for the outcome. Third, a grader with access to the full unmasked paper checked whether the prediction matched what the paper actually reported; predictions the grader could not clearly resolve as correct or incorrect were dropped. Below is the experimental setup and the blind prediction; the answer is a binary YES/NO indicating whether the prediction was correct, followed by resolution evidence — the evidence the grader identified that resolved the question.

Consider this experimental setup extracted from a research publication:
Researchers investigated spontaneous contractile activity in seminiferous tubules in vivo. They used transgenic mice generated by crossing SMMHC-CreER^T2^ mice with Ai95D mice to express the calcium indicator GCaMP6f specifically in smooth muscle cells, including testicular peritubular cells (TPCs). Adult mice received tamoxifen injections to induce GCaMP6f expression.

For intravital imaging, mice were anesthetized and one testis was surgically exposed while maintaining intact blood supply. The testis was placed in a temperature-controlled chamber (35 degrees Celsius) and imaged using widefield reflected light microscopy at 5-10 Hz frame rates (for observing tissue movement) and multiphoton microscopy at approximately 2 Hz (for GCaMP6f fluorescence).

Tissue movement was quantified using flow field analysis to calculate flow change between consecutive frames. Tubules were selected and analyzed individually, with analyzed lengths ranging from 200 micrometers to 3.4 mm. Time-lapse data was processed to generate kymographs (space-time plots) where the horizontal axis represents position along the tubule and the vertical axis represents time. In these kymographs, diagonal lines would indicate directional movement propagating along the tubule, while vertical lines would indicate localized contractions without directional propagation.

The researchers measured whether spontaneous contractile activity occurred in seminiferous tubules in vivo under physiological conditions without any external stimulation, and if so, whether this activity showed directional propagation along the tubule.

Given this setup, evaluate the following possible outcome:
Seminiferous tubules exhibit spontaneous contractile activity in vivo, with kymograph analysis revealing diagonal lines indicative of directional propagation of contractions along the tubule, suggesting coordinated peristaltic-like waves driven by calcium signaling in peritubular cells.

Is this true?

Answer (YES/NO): YES